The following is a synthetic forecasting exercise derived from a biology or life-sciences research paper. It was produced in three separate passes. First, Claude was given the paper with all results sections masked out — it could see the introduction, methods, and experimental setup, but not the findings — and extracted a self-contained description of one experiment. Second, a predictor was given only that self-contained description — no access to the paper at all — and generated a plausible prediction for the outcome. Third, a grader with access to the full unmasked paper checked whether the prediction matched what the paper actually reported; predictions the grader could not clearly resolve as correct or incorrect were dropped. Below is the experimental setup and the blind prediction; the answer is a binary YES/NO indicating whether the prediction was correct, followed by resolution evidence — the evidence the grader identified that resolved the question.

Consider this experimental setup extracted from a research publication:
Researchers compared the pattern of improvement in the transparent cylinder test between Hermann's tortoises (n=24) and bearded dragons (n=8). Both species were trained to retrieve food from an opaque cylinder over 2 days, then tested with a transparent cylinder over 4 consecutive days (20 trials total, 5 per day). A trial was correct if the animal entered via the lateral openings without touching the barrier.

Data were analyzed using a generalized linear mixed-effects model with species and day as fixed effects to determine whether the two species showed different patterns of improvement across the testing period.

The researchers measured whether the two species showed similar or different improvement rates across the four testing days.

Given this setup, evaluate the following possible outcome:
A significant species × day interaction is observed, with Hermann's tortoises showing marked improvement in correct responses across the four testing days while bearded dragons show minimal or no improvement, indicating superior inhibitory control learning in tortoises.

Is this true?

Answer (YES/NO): NO